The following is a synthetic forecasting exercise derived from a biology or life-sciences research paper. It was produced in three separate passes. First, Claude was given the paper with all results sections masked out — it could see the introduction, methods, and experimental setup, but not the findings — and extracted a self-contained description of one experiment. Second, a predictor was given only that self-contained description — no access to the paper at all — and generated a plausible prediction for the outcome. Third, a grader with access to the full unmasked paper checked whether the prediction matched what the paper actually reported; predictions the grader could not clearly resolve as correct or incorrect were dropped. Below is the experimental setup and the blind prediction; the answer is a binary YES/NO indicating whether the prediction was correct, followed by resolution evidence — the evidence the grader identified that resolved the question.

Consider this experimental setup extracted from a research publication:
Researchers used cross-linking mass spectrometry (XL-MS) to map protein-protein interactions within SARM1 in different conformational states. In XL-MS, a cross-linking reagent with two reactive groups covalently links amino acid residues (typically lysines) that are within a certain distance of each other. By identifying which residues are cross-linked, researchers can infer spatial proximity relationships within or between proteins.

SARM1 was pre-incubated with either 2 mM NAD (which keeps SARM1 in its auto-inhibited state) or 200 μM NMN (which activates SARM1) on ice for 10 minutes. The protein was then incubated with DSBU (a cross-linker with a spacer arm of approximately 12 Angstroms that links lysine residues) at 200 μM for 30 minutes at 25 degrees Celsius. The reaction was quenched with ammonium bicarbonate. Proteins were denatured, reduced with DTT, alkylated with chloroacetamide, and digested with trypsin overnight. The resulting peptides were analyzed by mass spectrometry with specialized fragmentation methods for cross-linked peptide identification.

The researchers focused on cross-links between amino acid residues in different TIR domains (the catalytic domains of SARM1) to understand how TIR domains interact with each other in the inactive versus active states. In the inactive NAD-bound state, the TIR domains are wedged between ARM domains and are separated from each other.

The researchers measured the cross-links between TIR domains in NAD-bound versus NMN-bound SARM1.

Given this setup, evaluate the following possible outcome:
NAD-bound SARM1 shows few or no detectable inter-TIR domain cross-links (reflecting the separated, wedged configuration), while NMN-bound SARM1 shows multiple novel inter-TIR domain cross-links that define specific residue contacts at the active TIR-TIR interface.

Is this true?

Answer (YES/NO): YES